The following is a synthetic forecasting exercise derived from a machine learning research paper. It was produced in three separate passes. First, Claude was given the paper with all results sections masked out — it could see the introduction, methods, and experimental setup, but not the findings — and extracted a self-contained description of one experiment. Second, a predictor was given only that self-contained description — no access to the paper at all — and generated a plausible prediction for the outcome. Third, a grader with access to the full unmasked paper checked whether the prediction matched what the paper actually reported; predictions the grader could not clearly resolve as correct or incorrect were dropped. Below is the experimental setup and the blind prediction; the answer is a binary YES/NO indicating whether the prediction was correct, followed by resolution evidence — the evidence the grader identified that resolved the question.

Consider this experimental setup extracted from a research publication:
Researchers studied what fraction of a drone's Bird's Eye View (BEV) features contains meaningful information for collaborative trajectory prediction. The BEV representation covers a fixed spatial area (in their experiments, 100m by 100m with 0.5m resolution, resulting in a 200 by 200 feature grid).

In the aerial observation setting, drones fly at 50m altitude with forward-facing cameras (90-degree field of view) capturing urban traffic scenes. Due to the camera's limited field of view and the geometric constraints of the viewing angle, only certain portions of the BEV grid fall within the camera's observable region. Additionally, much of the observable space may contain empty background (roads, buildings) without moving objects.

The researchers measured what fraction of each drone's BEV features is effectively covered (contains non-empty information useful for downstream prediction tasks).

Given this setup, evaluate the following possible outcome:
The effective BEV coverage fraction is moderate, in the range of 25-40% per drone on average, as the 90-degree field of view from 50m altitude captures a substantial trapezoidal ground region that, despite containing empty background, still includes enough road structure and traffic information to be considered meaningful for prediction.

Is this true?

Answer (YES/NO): NO